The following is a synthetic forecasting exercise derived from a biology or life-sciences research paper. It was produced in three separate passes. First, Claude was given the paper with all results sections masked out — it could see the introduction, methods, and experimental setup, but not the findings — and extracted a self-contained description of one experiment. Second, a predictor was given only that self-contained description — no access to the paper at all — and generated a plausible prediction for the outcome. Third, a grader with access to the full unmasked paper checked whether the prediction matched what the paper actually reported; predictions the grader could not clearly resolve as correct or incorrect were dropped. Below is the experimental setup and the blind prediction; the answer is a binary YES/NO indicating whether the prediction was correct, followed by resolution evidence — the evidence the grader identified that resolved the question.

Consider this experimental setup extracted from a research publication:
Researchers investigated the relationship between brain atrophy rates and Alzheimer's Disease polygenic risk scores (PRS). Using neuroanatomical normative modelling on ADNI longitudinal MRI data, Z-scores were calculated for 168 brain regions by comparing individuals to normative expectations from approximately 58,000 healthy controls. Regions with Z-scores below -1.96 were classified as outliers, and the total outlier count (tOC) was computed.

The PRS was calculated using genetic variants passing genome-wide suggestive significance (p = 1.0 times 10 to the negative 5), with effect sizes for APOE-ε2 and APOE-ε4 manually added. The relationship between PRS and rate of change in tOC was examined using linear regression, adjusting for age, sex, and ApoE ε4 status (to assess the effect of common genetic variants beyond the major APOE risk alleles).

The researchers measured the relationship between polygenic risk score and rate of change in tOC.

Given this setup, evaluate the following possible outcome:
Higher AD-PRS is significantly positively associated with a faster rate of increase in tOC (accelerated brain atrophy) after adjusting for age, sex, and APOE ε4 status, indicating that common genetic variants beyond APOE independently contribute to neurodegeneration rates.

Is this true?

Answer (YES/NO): NO